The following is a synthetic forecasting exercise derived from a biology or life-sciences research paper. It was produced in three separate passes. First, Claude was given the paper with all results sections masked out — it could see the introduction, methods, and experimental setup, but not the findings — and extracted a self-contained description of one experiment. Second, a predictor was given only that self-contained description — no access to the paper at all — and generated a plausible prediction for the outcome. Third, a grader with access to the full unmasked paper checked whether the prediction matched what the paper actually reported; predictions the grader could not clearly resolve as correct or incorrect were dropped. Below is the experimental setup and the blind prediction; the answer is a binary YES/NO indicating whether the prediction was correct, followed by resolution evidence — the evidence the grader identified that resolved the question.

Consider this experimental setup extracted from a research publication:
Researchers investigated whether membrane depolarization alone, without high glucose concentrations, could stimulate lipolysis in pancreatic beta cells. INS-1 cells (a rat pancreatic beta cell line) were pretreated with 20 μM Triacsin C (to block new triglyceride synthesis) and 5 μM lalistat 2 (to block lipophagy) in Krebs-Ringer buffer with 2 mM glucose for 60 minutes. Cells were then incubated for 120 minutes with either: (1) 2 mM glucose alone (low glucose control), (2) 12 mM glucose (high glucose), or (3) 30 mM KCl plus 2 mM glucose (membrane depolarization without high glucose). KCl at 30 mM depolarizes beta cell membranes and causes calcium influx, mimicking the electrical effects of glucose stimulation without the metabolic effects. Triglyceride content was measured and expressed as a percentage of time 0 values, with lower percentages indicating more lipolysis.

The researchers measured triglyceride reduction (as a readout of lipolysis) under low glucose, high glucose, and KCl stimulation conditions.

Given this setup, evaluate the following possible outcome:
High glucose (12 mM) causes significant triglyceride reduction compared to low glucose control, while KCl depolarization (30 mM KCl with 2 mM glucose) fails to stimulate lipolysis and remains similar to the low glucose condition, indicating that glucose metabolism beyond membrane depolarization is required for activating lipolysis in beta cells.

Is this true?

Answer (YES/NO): YES